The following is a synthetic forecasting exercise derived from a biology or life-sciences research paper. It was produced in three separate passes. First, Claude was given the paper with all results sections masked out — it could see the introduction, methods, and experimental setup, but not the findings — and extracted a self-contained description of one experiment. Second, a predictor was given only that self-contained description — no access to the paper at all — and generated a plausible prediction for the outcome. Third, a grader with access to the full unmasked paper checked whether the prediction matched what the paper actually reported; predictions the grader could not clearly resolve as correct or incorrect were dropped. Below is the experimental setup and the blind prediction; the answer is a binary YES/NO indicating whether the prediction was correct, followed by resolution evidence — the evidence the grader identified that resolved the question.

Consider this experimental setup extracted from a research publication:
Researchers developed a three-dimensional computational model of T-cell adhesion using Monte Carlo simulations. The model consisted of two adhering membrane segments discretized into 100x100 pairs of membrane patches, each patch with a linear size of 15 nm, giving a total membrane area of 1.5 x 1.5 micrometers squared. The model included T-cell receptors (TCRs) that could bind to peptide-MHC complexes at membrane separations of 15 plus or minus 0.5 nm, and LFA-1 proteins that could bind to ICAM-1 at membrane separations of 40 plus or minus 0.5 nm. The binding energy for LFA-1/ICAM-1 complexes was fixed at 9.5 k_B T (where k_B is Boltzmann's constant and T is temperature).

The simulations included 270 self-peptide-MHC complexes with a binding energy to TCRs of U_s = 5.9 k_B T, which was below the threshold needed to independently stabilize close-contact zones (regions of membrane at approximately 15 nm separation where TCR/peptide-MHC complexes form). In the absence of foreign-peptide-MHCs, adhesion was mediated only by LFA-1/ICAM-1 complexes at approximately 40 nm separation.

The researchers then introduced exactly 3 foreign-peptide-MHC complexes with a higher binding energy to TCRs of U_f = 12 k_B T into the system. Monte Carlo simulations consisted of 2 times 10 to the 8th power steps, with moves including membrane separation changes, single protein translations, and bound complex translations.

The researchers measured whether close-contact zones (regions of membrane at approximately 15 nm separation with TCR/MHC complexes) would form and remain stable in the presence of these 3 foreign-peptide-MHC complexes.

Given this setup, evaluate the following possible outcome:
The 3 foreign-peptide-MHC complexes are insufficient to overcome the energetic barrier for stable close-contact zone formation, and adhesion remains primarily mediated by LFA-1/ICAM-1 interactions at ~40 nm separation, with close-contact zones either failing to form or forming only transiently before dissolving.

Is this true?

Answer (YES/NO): NO